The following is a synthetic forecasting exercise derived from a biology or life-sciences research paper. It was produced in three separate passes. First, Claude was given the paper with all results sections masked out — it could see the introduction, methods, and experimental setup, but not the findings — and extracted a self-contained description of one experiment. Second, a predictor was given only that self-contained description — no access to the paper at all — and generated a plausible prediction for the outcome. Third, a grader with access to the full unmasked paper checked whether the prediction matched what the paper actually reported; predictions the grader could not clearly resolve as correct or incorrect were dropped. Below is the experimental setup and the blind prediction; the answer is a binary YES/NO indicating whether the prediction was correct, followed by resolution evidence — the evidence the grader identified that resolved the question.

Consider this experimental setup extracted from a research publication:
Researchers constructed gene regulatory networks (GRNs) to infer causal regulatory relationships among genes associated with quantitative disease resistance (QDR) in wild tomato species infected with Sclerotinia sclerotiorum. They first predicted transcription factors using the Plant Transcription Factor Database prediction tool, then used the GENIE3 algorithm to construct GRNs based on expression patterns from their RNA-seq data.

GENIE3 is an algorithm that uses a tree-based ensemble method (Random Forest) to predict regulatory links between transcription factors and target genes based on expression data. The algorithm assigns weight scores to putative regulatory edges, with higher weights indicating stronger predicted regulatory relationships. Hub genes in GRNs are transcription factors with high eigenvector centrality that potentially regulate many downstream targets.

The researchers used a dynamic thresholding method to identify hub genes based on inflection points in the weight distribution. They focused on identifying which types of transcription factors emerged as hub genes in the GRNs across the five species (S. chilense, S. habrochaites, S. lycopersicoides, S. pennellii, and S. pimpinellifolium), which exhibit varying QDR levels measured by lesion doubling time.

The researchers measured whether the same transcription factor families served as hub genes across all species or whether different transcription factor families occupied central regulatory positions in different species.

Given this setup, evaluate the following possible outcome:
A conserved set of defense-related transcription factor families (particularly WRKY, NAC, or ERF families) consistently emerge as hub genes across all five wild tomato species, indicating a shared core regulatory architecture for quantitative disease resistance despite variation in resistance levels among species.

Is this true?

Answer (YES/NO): NO